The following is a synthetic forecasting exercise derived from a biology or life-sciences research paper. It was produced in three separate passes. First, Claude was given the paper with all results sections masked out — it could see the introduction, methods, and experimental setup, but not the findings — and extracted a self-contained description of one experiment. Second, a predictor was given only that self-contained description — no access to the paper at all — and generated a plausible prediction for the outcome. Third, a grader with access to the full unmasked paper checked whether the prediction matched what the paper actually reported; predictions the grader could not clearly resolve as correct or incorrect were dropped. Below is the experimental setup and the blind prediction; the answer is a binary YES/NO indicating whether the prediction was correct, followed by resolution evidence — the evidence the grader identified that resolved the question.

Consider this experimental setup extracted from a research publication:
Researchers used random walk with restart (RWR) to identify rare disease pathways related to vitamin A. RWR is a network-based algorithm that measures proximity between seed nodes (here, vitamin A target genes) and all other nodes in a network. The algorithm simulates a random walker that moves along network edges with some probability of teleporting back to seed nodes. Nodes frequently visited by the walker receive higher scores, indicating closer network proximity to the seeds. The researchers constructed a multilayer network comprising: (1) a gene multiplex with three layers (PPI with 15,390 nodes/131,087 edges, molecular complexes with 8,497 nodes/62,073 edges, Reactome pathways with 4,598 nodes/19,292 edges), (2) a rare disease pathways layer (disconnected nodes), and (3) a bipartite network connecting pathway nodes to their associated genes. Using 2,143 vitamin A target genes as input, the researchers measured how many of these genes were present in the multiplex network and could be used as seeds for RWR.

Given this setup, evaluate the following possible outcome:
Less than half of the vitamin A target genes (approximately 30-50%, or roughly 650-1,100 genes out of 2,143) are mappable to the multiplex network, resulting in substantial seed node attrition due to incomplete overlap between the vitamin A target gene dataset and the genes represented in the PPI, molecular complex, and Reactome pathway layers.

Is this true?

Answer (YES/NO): NO